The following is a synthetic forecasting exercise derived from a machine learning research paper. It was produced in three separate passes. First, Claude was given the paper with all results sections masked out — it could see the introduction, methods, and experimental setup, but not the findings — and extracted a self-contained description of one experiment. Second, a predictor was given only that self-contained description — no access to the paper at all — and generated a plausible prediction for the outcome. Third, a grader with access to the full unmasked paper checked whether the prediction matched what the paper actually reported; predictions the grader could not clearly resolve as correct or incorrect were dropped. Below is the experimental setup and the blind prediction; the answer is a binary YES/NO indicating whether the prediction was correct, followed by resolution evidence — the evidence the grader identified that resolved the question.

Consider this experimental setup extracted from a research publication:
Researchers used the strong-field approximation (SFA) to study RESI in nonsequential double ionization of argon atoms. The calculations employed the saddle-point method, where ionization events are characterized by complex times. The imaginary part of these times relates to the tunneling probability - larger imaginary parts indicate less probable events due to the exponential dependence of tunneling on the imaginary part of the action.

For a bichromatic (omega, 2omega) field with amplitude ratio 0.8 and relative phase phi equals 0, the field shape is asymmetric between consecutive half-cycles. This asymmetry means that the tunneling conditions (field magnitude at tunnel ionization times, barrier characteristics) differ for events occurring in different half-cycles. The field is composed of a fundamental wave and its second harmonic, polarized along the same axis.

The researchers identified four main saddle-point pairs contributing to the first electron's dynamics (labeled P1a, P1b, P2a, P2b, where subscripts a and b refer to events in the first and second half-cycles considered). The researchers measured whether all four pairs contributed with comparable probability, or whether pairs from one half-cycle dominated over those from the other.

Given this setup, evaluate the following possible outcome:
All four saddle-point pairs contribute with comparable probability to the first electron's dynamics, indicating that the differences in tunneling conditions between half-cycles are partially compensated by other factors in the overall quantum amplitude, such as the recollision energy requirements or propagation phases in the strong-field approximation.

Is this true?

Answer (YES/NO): NO